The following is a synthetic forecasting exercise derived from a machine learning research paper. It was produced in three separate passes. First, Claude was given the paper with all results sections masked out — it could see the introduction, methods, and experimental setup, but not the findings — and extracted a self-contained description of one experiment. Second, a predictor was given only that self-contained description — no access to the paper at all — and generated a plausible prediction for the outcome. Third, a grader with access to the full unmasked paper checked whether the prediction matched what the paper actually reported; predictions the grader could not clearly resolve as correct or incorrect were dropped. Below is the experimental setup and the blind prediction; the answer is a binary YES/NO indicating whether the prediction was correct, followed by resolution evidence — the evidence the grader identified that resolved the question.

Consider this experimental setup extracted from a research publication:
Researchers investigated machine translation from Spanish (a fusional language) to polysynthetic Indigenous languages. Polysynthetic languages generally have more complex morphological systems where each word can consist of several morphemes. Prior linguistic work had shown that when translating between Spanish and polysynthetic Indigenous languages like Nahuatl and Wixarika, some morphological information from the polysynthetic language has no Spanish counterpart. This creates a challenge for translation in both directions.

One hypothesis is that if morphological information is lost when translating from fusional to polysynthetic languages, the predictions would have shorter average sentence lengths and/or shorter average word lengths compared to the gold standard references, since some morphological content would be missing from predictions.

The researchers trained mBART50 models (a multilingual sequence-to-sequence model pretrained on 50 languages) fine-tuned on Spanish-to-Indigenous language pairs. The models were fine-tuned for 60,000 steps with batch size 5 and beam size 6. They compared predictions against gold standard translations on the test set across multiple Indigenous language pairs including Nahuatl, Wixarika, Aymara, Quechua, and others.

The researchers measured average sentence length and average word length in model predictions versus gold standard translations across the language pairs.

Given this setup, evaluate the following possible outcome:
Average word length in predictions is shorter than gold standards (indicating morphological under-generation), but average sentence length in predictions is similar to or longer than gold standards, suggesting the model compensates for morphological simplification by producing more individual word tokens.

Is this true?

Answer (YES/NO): NO